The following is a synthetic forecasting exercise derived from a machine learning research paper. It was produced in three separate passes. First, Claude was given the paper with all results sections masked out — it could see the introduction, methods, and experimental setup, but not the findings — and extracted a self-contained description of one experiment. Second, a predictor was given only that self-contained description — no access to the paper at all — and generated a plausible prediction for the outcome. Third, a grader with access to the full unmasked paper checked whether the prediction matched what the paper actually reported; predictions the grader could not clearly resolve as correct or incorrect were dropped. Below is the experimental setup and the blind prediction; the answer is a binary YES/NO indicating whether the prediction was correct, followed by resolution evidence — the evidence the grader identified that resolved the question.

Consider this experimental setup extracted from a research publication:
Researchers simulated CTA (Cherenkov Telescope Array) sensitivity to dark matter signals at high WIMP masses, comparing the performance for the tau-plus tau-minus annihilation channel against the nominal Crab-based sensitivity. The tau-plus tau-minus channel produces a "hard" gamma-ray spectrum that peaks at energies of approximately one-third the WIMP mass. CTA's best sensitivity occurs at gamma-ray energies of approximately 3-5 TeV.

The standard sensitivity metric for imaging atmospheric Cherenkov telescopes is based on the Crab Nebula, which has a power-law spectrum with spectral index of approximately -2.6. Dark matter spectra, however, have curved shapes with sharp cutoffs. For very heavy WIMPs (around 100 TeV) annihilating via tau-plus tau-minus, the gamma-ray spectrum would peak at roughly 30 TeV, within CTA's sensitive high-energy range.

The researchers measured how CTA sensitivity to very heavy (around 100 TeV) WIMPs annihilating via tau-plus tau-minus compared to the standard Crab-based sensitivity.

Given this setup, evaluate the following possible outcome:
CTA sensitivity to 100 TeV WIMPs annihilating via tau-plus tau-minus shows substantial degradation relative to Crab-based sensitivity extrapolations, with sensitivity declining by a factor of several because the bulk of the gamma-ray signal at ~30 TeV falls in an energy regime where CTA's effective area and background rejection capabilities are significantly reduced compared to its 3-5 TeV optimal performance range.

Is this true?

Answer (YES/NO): NO